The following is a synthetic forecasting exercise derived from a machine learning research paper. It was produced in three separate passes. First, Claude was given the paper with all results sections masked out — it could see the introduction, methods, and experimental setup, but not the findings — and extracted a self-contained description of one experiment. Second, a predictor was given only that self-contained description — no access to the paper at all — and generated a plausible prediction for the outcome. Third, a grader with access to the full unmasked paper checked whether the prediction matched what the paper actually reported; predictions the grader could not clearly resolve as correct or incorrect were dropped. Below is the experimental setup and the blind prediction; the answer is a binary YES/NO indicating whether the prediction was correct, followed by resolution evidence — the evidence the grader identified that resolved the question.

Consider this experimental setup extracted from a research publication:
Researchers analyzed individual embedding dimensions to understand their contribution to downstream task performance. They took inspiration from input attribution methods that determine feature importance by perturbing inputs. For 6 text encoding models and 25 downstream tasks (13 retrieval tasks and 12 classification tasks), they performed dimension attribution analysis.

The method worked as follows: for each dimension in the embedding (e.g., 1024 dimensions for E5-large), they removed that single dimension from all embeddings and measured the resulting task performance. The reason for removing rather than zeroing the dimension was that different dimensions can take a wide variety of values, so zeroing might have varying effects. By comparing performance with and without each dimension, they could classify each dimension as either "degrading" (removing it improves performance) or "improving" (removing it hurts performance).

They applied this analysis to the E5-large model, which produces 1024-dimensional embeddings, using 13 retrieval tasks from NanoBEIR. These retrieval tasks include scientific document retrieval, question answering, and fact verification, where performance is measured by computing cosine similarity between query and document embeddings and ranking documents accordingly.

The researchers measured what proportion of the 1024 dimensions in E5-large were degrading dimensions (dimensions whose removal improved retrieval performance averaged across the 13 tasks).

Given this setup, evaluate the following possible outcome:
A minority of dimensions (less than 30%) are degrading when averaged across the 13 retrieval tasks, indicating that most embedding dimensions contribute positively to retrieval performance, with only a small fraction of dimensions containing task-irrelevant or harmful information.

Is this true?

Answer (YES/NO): NO